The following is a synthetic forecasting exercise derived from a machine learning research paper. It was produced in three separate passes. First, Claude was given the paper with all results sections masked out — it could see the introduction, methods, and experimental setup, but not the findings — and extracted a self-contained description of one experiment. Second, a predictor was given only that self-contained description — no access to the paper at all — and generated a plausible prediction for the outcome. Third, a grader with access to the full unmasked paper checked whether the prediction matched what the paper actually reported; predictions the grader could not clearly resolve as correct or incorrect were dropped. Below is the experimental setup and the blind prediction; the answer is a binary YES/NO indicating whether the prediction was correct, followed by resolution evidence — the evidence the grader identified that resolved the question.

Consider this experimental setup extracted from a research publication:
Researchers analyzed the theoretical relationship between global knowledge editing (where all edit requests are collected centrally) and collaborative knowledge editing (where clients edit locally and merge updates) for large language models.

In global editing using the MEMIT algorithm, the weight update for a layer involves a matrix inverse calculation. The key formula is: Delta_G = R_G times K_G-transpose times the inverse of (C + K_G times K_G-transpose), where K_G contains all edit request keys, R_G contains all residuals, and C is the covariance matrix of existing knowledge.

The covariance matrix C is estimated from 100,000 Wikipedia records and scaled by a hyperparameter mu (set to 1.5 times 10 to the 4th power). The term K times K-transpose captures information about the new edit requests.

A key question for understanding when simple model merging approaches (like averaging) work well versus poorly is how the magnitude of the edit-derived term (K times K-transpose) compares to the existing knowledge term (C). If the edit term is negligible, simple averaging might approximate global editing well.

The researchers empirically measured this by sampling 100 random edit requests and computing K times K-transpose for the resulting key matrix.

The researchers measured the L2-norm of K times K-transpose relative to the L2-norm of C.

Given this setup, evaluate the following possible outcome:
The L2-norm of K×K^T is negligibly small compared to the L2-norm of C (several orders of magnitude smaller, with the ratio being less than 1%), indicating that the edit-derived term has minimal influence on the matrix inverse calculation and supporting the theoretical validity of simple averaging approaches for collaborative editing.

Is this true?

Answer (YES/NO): YES